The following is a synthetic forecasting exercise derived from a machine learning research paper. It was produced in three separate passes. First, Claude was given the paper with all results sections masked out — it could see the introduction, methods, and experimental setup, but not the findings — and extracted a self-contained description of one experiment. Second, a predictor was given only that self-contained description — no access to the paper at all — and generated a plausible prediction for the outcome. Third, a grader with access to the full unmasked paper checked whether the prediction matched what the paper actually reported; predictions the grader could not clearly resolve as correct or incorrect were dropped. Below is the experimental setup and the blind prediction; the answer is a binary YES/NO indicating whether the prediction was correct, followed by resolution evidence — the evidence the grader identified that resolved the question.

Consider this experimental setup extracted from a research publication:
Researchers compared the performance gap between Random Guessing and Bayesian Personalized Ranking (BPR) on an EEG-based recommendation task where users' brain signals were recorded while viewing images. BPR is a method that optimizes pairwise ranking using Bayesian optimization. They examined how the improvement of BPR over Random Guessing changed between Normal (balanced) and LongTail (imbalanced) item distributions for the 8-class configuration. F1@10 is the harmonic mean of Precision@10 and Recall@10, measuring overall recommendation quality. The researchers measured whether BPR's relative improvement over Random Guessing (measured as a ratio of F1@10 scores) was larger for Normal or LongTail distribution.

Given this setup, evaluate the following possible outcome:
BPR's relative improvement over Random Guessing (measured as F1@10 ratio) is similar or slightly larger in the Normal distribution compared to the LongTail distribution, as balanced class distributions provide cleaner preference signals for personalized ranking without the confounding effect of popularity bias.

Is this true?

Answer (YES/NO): NO